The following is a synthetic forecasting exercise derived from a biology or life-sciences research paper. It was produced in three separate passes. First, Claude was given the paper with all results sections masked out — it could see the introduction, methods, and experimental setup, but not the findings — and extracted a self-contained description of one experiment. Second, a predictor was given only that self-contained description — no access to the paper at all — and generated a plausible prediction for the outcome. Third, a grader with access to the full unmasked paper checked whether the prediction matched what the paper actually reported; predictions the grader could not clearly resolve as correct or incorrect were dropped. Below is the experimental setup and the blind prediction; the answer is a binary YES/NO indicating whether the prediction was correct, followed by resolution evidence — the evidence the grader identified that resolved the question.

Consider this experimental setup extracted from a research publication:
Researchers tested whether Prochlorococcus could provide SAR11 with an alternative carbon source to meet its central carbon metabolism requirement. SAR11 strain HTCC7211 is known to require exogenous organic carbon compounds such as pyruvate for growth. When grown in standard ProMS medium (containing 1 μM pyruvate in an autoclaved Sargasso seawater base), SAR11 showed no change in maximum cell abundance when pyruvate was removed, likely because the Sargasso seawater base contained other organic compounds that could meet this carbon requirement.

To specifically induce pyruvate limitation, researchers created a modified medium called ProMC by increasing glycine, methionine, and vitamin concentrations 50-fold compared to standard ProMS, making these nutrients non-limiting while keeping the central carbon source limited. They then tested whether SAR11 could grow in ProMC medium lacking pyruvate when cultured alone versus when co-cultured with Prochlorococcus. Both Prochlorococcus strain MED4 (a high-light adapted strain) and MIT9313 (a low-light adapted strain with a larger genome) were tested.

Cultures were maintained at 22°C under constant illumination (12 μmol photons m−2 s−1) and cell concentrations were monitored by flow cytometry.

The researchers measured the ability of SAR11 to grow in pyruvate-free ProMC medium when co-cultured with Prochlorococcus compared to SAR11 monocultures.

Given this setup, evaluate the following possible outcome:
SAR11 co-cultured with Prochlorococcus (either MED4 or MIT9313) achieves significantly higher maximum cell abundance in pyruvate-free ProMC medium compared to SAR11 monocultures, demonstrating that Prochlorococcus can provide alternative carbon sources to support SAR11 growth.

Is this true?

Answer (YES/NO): YES